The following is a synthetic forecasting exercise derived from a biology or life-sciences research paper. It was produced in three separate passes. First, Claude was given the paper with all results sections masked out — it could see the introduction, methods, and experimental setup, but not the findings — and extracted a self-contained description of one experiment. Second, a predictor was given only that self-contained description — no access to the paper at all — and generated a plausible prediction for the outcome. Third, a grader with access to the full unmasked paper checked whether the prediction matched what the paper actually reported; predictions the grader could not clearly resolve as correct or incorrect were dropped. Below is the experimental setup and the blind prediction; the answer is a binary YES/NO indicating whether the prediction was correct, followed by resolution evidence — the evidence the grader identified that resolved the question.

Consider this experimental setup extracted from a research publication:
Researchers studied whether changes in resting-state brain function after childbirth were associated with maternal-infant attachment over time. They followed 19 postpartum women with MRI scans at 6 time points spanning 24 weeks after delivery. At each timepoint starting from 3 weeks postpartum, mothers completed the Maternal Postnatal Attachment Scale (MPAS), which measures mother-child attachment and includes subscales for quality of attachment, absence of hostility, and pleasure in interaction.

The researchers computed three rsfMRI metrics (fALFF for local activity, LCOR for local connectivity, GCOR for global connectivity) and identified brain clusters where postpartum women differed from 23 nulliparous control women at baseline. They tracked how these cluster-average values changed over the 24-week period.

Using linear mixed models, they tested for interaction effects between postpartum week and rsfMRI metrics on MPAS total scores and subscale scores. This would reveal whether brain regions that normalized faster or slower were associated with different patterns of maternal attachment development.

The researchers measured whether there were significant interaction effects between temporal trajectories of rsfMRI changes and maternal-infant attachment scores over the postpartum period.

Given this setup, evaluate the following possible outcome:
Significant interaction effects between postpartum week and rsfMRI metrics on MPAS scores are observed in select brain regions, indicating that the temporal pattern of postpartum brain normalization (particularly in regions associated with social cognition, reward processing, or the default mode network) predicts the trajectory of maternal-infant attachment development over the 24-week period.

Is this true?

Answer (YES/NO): NO